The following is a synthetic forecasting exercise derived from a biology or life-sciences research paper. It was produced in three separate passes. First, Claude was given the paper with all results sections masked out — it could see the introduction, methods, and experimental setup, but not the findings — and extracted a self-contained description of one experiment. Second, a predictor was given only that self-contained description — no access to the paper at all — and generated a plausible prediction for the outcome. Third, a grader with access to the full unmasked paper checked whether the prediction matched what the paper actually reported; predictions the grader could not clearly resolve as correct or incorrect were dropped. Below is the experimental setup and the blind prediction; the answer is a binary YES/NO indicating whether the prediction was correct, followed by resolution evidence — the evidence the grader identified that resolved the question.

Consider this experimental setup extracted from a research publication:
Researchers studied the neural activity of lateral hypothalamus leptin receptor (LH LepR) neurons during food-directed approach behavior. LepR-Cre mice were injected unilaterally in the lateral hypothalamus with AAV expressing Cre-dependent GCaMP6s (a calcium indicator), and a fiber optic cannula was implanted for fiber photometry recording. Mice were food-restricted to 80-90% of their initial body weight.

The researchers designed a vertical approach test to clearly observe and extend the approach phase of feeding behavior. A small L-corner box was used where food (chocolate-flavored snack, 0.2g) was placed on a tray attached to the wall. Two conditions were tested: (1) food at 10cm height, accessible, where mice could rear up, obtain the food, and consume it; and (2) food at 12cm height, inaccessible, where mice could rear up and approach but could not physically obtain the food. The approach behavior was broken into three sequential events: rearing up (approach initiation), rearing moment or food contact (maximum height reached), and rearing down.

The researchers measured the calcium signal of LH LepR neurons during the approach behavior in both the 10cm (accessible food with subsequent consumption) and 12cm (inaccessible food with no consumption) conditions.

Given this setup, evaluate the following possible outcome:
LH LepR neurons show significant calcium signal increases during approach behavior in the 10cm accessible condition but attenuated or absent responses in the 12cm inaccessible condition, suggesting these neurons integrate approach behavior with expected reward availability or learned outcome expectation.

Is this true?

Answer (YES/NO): YES